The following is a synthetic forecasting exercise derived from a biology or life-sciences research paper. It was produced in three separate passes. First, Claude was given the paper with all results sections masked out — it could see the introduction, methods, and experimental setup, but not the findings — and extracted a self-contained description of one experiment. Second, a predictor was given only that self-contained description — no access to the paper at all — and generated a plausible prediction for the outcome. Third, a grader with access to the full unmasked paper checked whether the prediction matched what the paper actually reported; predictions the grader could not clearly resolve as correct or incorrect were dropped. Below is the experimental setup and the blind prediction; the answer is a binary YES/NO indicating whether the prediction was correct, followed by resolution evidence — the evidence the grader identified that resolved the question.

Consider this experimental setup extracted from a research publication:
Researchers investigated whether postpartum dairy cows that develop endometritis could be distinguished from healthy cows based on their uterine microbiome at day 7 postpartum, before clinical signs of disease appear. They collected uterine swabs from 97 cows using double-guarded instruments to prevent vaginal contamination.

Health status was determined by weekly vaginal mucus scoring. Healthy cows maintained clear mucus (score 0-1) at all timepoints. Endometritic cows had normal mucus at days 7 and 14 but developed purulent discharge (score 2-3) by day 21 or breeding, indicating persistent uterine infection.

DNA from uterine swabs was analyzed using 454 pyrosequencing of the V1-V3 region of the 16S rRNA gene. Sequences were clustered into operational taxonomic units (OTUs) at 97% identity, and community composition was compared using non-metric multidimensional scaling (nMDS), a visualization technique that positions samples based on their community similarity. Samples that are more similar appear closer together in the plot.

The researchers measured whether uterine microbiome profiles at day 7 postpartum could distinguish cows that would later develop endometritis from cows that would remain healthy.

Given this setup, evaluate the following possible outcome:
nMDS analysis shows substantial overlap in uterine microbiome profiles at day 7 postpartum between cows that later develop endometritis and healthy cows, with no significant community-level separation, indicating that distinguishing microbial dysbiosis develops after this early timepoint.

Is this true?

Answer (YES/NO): NO